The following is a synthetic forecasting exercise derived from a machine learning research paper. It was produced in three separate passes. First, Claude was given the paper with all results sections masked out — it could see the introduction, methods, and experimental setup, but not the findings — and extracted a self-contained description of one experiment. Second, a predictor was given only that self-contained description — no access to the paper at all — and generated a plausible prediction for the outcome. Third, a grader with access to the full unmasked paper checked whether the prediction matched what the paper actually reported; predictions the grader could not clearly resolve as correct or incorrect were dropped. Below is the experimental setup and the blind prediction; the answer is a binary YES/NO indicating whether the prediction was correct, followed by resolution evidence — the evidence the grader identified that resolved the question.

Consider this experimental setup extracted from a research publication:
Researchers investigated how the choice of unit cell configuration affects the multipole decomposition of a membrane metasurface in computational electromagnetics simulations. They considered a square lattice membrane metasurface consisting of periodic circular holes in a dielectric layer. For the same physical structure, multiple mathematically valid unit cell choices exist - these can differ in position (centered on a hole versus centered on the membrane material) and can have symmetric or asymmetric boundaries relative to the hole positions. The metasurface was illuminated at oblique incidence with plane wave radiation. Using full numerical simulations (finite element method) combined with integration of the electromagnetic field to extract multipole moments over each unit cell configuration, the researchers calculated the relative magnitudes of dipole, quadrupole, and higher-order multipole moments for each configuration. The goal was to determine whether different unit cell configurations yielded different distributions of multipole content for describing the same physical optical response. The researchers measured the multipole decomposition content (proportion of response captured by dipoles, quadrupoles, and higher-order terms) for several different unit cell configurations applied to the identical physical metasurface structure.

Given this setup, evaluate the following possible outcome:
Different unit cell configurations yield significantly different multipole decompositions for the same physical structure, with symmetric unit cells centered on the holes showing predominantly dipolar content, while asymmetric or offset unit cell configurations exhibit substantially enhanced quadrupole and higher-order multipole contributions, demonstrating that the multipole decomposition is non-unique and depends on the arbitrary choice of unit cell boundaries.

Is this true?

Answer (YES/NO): NO